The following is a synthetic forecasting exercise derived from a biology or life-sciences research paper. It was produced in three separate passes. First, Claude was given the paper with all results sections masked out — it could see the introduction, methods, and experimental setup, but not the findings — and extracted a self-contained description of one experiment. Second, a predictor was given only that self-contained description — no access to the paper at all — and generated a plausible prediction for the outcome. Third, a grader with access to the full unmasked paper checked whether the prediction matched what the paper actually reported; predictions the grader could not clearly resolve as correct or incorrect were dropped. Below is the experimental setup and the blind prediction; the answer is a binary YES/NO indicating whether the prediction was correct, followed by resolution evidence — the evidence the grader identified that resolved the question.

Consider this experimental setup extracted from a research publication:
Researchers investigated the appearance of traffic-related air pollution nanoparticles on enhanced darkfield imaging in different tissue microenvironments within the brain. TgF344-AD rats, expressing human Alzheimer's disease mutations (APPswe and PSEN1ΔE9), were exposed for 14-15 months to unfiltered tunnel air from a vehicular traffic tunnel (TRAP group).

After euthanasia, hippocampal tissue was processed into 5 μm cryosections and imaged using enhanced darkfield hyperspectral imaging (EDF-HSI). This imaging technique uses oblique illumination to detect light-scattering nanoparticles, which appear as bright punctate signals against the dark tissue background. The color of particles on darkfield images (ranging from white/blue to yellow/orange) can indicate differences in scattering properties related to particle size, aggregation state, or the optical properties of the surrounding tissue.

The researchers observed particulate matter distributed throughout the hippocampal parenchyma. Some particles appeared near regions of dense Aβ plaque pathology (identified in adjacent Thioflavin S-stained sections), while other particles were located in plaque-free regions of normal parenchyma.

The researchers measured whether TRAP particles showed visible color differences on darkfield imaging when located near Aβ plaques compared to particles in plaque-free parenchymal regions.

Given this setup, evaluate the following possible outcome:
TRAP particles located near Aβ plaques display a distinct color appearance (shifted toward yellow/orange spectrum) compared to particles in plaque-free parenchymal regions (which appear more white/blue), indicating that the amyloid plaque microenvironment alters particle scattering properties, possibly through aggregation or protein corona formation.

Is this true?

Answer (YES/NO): YES